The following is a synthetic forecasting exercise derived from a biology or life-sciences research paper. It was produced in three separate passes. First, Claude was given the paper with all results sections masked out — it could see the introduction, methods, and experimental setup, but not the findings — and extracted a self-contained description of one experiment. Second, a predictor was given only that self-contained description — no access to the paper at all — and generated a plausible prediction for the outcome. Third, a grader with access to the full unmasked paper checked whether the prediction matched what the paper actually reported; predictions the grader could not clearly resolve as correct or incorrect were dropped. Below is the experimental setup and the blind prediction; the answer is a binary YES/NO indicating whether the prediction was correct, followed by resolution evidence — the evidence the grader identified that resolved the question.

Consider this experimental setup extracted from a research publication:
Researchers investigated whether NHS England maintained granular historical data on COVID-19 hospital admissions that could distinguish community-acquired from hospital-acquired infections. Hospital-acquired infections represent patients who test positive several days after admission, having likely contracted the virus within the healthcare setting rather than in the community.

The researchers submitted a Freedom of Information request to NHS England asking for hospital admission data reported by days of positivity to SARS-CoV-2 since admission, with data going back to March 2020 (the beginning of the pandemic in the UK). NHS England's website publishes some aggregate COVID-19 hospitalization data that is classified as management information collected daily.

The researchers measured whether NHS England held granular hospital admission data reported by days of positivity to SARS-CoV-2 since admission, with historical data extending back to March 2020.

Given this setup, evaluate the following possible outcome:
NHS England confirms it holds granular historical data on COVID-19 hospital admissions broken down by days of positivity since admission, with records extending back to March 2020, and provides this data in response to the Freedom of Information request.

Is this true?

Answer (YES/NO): NO